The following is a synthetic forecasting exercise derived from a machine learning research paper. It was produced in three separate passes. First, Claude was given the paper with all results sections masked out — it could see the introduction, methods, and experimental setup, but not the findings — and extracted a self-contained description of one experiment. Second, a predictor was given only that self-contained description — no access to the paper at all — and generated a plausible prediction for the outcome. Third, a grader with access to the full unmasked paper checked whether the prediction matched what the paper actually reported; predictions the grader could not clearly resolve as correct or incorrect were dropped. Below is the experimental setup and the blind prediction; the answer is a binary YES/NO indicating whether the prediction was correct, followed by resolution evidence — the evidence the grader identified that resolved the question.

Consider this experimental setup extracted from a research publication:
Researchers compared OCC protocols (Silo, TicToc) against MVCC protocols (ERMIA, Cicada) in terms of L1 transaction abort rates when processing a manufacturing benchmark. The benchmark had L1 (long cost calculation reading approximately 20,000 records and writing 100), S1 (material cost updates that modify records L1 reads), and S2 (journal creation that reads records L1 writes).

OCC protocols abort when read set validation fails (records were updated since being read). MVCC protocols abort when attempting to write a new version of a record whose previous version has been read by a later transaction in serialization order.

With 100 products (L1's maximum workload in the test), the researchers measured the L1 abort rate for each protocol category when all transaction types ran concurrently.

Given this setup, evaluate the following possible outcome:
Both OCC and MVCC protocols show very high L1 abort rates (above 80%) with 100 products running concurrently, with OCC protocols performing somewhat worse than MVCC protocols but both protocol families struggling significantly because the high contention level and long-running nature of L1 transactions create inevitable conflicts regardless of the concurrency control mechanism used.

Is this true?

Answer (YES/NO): NO